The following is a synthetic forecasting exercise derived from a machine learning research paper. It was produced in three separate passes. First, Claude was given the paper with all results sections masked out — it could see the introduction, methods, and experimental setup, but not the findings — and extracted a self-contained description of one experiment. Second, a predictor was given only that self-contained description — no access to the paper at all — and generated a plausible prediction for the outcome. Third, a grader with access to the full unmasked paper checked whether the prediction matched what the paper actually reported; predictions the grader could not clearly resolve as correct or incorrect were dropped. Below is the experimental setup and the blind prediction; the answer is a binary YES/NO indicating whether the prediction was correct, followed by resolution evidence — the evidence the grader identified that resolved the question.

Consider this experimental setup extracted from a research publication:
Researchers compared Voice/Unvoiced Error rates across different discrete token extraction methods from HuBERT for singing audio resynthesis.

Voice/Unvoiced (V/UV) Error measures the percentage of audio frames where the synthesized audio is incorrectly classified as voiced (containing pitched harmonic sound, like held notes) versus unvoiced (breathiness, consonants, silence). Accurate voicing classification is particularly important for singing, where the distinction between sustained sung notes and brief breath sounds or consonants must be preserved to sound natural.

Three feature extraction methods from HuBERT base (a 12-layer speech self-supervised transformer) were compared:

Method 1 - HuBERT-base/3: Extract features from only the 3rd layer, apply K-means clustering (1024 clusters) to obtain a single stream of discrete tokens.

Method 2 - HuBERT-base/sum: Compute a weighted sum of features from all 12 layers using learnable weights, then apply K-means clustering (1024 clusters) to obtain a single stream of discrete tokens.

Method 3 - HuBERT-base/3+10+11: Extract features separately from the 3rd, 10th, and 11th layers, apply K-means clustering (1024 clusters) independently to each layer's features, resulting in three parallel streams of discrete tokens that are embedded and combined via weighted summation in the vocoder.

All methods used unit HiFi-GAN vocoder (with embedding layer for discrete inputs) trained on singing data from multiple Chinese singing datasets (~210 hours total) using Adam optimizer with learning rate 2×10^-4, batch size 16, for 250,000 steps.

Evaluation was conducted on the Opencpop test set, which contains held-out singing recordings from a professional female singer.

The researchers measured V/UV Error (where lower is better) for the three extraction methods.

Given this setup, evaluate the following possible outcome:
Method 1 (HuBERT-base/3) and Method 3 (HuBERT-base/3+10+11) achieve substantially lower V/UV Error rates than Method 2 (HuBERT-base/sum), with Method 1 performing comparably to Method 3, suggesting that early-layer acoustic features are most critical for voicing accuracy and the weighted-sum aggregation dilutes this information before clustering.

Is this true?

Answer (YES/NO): NO